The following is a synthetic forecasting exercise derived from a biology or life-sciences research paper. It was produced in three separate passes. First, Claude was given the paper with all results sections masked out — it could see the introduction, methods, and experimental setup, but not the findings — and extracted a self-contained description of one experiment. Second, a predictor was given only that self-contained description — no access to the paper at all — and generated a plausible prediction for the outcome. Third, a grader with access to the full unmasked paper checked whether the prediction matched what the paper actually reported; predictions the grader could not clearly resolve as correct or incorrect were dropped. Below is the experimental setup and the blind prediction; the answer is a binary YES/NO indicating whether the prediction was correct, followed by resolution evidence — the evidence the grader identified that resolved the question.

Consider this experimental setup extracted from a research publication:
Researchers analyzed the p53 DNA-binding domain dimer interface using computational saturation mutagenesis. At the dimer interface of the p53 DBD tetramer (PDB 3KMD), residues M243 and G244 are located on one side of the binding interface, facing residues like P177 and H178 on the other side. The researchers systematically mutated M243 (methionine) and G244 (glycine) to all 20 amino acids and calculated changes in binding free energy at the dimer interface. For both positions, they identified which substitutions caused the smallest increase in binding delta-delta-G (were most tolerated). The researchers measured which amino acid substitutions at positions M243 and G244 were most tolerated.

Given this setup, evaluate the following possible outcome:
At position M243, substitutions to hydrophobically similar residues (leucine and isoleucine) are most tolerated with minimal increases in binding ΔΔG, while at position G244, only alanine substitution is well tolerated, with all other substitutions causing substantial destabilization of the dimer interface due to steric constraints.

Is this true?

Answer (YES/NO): NO